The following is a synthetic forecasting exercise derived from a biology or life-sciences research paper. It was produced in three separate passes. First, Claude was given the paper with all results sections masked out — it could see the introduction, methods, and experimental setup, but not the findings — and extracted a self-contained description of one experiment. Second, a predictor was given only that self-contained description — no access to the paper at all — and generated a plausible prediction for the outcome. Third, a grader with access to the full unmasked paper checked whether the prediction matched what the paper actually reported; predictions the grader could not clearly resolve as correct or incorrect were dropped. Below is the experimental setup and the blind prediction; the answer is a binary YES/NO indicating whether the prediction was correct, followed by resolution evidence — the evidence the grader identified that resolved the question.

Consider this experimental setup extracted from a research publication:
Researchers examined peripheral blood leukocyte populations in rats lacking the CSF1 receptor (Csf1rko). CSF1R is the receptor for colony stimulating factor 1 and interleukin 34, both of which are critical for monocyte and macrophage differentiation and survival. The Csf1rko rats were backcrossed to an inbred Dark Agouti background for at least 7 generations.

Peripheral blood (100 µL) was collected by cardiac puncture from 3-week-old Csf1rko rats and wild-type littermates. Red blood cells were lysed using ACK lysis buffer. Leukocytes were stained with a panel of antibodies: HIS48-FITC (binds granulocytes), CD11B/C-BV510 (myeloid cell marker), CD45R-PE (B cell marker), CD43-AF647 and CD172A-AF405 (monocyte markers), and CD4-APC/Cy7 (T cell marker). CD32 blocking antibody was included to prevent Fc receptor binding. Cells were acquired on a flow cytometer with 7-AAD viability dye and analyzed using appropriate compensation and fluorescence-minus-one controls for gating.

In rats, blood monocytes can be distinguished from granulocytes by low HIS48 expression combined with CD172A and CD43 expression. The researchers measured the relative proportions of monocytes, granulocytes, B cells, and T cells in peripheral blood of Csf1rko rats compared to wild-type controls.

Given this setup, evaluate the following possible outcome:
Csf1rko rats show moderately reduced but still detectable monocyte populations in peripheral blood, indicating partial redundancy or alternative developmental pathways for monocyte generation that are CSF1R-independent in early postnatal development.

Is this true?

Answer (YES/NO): NO